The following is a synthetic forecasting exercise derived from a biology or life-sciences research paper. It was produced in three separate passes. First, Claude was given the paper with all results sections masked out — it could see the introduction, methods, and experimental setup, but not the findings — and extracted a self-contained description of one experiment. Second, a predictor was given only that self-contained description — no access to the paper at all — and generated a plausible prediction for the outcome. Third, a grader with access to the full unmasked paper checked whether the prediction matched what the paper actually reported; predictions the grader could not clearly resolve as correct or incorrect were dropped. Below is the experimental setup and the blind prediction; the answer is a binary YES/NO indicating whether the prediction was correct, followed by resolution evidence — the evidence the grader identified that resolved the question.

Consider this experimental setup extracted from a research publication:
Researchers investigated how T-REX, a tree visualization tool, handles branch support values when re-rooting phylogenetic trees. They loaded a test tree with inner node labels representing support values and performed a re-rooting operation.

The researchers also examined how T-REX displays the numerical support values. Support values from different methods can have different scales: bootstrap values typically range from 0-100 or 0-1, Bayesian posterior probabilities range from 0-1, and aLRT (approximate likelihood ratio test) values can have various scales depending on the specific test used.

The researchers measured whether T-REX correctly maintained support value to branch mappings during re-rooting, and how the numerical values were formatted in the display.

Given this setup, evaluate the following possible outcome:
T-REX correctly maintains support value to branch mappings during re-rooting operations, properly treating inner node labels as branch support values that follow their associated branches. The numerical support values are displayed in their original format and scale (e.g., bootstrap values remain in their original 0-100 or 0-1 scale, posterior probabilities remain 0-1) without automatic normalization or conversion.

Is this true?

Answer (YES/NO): NO